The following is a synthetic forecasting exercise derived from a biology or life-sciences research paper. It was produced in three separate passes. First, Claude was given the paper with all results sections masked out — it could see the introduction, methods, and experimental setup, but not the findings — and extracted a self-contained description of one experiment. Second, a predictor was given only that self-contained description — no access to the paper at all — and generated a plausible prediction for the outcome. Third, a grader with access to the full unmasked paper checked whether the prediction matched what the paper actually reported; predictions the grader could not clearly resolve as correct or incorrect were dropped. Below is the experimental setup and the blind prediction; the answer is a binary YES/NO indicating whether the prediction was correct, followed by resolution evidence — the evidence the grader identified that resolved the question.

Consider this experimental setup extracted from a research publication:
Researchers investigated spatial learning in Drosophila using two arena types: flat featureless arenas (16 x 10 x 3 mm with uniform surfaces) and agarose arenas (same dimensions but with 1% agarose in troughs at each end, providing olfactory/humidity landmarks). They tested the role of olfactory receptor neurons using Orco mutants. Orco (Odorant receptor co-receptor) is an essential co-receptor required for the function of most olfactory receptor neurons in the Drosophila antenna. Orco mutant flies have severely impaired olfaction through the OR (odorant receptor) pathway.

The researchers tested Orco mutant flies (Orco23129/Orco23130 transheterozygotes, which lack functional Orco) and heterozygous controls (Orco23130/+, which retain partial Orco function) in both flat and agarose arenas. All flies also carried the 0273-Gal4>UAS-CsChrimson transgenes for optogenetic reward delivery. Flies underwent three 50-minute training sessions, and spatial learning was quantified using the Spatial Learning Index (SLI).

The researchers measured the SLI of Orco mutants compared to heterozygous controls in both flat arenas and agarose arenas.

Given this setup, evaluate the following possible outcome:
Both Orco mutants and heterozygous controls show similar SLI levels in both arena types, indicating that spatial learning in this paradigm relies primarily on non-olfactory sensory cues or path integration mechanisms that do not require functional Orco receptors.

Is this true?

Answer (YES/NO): NO